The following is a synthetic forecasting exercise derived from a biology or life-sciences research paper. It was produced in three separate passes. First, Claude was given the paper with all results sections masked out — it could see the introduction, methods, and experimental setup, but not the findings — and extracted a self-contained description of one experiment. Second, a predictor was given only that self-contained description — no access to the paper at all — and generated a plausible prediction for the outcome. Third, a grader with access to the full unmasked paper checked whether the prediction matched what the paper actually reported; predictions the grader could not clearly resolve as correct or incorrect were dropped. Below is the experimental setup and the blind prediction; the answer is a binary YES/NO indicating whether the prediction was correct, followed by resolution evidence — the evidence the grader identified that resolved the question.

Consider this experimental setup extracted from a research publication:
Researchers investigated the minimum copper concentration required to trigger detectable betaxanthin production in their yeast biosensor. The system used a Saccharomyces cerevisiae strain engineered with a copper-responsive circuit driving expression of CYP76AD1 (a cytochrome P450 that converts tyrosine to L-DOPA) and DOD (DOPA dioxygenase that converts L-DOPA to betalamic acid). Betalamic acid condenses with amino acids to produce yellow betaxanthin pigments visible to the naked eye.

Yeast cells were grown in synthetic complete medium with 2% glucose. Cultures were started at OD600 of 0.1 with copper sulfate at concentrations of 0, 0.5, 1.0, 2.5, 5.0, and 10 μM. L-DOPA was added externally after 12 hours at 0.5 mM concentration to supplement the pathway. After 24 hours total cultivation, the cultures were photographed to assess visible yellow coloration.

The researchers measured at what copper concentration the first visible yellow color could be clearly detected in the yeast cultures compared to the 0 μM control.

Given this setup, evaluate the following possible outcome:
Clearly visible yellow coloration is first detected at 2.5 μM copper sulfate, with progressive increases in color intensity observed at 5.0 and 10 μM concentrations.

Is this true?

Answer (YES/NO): NO